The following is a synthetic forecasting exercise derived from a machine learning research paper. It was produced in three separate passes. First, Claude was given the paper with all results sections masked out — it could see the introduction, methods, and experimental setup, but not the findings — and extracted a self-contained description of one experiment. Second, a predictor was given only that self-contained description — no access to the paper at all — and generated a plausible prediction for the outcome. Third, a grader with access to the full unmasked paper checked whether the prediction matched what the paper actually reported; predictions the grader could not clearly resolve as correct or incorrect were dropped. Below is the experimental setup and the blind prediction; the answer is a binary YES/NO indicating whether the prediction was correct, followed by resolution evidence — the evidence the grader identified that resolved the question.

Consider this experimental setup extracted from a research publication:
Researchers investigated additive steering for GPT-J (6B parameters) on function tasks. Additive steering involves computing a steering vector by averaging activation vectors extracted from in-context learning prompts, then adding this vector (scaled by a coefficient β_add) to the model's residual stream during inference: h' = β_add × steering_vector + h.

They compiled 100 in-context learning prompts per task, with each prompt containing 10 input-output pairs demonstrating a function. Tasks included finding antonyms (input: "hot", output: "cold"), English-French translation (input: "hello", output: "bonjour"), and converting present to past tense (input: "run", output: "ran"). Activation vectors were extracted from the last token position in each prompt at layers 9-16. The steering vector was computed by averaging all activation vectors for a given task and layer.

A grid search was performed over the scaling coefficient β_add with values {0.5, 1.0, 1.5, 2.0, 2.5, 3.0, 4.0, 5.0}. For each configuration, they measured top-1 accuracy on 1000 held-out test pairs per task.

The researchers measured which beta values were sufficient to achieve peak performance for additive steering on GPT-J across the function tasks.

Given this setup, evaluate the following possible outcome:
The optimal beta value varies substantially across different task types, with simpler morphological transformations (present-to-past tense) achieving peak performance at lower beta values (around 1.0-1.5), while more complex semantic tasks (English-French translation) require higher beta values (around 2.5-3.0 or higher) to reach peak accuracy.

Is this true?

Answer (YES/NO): NO